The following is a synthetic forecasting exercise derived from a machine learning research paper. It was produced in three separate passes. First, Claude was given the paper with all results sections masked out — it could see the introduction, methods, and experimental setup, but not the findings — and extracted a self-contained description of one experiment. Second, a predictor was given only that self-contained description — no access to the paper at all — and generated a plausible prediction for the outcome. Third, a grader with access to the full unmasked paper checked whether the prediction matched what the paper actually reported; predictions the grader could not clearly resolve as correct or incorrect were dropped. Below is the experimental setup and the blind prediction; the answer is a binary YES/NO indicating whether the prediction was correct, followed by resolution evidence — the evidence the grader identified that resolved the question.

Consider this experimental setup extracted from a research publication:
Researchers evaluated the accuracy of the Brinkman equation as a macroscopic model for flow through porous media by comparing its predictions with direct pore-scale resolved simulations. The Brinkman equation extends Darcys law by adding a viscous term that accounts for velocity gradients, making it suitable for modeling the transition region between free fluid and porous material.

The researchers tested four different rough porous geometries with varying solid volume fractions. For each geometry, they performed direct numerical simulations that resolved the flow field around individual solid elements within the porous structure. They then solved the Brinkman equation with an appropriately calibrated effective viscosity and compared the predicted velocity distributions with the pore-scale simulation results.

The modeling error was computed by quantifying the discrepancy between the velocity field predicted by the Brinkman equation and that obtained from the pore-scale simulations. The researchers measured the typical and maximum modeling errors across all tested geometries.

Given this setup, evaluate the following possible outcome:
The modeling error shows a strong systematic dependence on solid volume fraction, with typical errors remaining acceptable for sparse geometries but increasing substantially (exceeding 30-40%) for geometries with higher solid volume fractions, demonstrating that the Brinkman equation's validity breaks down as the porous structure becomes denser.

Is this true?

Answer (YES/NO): NO